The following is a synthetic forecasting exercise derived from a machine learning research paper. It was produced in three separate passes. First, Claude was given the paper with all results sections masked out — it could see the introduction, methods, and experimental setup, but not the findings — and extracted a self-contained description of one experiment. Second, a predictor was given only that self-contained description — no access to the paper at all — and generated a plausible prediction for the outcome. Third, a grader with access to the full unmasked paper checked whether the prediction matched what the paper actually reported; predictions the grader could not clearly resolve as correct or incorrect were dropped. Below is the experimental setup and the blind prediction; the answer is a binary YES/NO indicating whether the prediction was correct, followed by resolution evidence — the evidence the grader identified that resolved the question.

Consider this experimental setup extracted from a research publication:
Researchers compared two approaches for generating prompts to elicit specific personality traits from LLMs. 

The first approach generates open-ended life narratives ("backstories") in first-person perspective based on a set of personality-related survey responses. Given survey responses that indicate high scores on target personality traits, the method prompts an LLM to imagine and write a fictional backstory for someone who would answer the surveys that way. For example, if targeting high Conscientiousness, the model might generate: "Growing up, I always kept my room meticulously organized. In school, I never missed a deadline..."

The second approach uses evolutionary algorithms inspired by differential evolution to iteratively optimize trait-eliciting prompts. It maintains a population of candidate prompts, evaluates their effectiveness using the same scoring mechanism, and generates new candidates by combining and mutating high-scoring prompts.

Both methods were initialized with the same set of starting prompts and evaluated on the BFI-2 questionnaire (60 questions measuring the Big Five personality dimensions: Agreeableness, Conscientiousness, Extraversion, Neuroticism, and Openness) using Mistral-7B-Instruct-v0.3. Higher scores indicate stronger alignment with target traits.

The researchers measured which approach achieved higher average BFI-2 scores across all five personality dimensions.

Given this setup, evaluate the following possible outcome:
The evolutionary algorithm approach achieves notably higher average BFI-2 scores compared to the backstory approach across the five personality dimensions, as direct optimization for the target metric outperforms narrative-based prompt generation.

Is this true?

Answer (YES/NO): YES